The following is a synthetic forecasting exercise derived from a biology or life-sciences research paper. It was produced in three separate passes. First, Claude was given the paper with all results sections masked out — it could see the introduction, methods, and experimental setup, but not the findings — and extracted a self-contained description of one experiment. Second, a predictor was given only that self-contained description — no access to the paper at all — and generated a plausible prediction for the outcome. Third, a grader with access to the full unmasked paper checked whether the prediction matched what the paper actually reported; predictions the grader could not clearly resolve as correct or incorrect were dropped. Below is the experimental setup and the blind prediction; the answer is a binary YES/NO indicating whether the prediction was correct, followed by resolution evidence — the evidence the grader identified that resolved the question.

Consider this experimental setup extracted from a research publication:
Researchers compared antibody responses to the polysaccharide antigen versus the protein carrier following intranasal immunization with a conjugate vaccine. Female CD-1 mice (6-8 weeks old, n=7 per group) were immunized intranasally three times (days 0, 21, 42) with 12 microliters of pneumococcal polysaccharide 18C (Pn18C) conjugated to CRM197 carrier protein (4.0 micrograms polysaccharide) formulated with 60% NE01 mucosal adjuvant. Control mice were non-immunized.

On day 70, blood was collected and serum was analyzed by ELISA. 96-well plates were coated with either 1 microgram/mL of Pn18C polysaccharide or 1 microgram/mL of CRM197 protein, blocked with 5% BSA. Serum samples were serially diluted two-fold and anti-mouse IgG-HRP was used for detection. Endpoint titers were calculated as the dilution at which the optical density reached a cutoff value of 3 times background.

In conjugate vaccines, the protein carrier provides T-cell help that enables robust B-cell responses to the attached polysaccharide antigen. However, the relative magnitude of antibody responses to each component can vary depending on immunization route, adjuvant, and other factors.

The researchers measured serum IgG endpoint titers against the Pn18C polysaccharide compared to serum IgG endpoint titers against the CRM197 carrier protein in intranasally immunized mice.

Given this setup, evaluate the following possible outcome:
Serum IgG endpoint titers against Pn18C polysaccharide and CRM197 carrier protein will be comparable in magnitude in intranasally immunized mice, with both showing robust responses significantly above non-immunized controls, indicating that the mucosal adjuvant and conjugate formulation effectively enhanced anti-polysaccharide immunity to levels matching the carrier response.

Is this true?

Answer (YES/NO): NO